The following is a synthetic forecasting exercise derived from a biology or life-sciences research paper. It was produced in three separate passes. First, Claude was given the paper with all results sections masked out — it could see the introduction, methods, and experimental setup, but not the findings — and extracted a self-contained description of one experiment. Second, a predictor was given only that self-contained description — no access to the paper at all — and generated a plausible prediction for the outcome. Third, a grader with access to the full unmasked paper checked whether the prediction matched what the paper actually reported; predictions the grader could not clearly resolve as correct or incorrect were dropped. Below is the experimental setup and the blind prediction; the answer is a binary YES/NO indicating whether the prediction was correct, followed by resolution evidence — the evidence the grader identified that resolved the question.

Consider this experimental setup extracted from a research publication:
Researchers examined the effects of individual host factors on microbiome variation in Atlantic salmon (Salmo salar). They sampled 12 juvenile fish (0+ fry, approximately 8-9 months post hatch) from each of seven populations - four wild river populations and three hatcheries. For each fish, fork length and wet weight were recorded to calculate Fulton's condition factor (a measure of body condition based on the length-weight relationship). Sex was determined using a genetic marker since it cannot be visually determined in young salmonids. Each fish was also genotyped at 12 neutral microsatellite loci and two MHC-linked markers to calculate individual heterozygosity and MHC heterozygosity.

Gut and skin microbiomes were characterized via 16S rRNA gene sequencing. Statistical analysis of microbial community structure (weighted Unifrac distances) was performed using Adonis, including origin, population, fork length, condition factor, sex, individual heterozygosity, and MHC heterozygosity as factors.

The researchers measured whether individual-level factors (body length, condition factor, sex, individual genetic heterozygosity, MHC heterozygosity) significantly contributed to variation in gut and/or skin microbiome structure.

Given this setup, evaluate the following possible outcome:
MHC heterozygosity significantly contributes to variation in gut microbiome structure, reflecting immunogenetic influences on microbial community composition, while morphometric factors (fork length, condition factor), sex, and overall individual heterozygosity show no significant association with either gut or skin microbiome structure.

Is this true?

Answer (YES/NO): NO